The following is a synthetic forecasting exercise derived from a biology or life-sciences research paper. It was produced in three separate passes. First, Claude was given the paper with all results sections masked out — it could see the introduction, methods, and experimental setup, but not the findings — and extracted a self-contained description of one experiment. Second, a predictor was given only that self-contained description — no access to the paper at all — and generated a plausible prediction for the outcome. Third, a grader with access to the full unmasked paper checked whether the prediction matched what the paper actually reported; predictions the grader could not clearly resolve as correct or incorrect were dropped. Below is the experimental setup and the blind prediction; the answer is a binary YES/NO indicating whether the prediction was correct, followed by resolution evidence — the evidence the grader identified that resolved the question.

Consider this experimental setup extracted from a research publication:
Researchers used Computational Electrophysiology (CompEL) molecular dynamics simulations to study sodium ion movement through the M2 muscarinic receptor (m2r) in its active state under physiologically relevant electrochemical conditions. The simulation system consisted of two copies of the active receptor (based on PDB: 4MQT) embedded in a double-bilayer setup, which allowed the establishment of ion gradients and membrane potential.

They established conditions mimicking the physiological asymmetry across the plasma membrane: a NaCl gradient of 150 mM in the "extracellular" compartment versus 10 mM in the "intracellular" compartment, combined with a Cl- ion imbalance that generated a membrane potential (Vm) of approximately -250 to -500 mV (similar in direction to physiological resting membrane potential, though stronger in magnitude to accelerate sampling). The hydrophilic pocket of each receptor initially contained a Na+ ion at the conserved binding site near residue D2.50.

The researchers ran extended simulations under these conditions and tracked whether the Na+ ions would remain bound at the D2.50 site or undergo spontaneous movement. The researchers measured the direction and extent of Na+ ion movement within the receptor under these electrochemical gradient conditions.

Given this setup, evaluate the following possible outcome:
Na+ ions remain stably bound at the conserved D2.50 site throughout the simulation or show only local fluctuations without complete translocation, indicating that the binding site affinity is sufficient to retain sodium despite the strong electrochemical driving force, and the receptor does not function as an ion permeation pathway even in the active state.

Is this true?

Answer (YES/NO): NO